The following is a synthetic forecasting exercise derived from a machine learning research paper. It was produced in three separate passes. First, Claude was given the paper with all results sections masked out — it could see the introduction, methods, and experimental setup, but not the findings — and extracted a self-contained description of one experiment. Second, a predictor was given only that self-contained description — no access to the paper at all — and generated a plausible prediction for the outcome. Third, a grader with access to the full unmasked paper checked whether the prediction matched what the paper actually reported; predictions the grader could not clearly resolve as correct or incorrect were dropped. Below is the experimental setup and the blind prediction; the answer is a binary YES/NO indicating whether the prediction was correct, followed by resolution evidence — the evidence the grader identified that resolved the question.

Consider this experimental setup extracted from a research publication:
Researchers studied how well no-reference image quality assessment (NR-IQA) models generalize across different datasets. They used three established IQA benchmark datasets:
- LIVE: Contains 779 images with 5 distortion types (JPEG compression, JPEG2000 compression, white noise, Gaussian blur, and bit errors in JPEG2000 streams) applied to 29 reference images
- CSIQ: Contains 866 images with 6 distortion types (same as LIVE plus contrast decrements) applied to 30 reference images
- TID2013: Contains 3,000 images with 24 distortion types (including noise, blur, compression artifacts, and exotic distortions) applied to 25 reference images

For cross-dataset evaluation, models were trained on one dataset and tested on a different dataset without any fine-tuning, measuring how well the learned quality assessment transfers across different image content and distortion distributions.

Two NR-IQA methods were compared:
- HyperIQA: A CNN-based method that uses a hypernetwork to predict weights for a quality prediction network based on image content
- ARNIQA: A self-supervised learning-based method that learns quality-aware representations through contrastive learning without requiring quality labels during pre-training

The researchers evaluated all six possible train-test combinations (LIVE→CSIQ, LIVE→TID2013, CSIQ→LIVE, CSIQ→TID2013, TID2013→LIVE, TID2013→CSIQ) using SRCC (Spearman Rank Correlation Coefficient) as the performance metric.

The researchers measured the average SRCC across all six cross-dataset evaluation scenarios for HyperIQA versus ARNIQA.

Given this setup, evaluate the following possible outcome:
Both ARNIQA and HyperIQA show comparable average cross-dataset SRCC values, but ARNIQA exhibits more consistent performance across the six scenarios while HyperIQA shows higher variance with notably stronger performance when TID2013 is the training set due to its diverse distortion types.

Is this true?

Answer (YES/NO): NO